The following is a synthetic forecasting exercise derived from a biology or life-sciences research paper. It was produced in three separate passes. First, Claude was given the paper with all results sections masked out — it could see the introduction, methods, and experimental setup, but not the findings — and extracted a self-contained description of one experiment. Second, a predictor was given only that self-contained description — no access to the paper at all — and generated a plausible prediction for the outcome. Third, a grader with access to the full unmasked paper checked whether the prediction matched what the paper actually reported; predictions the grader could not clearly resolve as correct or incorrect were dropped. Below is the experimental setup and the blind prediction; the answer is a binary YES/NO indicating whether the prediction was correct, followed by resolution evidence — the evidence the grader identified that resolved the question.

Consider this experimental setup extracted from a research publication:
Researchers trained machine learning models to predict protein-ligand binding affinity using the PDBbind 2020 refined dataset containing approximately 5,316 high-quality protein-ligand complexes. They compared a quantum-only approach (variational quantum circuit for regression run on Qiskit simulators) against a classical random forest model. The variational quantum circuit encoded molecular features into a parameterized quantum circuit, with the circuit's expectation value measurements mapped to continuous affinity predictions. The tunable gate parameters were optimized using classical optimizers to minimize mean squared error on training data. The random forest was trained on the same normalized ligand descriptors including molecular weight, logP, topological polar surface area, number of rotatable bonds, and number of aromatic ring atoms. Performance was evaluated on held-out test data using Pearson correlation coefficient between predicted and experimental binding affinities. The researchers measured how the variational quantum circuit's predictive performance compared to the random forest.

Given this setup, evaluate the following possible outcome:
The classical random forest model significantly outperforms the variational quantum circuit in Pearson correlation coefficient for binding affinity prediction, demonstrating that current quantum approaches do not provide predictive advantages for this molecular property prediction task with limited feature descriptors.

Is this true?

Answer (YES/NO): NO